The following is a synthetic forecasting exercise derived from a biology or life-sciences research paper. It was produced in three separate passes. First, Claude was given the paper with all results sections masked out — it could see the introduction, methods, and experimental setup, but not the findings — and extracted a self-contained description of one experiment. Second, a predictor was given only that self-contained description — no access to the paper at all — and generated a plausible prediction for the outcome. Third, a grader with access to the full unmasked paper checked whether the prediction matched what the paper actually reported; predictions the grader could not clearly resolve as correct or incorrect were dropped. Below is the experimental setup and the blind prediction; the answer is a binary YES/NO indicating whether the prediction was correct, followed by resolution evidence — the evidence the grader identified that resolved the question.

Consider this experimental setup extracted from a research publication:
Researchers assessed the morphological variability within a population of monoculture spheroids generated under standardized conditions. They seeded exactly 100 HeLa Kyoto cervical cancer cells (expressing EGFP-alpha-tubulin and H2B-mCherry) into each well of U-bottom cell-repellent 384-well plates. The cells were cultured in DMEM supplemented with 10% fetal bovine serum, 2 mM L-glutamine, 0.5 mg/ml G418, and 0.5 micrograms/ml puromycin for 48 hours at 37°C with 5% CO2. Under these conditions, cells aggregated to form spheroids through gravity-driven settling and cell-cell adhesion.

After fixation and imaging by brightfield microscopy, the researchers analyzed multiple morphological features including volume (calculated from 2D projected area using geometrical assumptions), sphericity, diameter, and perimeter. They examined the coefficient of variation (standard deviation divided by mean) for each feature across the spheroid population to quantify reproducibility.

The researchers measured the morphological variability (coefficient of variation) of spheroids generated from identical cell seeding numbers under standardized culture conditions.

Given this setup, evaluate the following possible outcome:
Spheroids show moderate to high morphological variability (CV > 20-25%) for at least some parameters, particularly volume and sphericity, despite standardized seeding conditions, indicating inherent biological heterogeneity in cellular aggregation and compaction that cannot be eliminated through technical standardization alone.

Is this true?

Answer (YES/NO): NO